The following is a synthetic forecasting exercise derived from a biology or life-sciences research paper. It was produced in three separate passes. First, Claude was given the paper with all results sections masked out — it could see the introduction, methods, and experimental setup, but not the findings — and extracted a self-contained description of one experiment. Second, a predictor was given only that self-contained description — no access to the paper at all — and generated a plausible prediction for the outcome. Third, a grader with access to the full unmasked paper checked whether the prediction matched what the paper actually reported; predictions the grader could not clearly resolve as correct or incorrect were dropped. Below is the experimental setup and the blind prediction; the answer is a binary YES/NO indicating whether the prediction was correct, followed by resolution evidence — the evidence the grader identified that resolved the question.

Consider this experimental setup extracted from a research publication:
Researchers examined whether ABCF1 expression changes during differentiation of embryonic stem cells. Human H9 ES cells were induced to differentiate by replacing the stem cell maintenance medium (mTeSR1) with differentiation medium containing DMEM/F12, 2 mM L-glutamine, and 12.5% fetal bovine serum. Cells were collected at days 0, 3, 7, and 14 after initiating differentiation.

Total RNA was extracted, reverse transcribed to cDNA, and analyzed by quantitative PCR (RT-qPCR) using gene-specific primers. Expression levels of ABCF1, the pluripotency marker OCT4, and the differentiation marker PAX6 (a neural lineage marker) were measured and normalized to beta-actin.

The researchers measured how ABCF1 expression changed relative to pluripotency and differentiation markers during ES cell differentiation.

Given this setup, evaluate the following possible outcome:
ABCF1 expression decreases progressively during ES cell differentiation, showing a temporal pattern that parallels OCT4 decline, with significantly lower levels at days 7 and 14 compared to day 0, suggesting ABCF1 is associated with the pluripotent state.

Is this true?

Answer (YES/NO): YES